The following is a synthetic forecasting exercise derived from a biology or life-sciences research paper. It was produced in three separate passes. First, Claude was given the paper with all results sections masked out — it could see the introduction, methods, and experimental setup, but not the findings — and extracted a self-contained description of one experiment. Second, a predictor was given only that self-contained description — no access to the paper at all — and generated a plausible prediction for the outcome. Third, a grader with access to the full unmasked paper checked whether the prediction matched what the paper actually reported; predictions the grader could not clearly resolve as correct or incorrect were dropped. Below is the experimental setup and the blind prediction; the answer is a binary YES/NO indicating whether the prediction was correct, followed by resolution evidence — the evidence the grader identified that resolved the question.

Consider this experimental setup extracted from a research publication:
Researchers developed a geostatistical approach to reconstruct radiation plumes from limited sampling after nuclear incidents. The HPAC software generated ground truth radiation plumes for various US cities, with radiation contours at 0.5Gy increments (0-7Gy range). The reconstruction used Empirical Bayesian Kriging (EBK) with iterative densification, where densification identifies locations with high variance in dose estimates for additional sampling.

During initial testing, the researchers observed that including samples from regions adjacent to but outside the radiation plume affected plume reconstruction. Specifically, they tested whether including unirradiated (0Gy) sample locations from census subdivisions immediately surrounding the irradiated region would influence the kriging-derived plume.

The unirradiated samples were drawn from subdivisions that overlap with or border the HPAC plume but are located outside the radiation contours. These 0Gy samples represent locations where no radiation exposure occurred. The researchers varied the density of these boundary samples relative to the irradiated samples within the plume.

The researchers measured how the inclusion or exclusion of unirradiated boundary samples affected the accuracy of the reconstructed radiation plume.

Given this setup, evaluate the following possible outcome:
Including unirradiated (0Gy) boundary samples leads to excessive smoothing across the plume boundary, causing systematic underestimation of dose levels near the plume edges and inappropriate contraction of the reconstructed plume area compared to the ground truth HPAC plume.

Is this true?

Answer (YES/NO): NO